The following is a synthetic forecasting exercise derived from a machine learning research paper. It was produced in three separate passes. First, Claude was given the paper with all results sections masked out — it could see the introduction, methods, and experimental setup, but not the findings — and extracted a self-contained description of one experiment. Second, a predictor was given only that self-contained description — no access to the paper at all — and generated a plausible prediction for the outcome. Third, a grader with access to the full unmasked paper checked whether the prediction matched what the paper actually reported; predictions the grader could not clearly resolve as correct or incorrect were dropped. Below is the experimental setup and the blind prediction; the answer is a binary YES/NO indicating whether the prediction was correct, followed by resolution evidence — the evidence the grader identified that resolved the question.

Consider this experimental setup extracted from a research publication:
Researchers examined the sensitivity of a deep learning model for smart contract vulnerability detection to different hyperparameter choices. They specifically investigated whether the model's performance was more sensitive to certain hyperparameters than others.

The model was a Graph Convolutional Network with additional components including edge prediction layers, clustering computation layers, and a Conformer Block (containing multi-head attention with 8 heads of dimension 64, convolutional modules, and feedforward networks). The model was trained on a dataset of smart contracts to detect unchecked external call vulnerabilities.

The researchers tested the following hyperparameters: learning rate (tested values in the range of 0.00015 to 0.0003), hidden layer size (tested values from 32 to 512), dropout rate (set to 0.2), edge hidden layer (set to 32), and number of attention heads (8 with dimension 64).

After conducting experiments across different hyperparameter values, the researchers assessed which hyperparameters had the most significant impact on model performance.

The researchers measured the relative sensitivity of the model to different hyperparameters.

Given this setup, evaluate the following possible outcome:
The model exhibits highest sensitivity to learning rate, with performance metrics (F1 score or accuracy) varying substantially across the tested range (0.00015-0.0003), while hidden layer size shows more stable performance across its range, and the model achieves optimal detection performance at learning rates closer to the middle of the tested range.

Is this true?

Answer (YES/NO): NO